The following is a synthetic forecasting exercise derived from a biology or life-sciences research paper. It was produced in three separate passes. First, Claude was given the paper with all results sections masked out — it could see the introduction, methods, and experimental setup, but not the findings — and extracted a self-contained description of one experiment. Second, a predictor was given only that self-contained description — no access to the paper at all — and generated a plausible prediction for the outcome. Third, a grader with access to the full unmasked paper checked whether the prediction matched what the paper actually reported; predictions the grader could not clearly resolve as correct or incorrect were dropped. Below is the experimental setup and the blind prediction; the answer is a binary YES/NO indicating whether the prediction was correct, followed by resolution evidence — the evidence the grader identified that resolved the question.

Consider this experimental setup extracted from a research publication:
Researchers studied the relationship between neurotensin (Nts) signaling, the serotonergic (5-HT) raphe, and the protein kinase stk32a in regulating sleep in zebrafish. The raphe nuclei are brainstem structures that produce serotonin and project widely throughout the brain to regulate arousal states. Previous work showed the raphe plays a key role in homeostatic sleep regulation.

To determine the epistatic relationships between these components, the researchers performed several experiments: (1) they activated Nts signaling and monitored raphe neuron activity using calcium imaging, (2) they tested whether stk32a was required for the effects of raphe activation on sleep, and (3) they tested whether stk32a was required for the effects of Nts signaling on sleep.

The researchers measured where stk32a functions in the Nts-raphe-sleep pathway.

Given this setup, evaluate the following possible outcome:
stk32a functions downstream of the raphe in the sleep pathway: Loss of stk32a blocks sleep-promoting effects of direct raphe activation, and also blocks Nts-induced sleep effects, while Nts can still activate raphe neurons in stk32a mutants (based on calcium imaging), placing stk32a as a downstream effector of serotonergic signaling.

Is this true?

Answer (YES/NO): NO